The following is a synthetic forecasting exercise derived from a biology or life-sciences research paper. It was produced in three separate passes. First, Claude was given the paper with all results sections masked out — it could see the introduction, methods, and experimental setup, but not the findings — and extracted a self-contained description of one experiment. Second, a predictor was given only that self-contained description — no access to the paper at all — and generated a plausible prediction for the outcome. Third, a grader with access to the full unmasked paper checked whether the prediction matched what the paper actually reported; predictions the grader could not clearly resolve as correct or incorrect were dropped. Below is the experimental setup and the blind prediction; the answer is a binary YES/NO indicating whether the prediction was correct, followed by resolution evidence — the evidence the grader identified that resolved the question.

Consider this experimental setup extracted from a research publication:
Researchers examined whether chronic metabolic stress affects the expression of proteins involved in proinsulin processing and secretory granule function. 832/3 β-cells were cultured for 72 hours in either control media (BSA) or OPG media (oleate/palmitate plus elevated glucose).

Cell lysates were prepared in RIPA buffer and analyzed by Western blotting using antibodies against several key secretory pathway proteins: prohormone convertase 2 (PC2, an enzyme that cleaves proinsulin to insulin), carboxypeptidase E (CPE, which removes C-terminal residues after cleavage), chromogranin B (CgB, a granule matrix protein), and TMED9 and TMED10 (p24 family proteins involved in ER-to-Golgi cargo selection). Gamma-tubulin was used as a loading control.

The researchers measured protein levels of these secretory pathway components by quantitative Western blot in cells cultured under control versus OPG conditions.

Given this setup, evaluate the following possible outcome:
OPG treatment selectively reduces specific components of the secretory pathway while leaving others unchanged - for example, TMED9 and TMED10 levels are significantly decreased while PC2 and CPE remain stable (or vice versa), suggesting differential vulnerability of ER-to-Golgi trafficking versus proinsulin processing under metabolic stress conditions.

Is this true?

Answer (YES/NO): YES